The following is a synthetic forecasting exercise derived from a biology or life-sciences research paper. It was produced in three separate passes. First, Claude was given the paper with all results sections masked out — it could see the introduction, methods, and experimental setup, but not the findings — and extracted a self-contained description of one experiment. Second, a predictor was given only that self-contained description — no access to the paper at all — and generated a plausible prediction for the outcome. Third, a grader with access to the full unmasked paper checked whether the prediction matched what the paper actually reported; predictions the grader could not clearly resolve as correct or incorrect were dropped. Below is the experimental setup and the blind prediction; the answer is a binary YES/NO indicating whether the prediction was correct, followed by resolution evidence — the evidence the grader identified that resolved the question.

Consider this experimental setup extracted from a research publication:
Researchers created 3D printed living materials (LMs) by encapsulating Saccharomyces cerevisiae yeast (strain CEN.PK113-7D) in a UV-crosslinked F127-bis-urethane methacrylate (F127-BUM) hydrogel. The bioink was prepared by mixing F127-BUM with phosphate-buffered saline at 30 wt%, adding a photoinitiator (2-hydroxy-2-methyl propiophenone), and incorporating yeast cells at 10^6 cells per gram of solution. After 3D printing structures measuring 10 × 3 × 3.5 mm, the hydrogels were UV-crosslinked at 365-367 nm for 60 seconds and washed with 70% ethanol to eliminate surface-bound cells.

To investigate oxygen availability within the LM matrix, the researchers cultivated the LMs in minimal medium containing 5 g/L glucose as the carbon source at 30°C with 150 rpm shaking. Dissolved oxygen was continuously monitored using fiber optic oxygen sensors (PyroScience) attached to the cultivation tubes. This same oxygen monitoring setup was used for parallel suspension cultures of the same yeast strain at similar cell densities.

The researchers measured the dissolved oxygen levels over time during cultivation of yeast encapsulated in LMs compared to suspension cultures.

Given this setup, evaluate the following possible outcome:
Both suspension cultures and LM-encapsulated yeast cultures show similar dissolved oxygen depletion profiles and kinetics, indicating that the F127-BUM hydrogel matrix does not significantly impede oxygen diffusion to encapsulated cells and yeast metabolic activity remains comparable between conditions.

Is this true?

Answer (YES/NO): NO